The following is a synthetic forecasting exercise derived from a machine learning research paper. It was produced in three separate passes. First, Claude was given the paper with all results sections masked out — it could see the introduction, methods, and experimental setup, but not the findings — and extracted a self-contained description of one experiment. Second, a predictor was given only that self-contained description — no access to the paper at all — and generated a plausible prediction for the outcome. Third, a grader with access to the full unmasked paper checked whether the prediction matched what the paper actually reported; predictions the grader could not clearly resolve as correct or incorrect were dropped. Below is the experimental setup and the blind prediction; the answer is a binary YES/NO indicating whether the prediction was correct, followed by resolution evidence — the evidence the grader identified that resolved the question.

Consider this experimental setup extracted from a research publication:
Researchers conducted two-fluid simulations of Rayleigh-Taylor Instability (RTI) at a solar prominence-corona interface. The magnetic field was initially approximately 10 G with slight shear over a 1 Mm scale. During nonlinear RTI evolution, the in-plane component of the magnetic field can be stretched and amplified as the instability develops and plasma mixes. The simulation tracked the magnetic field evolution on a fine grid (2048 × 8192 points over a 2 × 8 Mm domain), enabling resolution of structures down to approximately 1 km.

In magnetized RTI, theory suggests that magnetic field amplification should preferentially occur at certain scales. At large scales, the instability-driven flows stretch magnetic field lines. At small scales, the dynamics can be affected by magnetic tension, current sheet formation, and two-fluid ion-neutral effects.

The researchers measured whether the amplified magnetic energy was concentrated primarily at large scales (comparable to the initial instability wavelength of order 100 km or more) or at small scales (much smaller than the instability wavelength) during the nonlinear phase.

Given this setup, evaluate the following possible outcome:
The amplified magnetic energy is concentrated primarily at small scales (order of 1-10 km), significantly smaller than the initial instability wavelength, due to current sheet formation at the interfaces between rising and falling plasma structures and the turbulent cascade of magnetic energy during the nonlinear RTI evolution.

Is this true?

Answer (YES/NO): NO